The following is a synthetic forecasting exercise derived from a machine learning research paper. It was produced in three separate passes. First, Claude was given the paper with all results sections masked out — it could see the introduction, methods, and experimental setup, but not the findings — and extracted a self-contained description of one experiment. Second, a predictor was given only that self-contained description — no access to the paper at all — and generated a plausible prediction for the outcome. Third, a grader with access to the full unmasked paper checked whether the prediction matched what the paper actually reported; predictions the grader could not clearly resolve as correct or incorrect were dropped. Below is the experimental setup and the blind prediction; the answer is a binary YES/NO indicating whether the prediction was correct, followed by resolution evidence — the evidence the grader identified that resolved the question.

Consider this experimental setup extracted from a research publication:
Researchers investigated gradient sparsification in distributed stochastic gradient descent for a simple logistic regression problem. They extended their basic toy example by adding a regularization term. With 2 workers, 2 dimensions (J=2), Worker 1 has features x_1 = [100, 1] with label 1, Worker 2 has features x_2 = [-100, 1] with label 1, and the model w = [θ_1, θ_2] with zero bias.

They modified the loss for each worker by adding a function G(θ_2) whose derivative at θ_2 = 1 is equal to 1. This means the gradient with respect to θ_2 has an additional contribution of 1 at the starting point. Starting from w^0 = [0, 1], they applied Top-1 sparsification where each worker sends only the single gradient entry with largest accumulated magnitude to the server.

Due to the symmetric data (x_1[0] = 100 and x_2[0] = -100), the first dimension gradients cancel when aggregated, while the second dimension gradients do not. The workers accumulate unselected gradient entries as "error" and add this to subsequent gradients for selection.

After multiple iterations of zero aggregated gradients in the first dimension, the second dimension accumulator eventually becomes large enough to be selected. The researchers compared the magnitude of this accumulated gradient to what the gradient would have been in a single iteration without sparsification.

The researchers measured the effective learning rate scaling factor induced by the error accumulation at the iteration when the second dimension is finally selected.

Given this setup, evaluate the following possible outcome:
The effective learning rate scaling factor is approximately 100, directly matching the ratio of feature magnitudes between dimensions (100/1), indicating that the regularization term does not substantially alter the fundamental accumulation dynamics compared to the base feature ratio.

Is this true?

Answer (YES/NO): NO